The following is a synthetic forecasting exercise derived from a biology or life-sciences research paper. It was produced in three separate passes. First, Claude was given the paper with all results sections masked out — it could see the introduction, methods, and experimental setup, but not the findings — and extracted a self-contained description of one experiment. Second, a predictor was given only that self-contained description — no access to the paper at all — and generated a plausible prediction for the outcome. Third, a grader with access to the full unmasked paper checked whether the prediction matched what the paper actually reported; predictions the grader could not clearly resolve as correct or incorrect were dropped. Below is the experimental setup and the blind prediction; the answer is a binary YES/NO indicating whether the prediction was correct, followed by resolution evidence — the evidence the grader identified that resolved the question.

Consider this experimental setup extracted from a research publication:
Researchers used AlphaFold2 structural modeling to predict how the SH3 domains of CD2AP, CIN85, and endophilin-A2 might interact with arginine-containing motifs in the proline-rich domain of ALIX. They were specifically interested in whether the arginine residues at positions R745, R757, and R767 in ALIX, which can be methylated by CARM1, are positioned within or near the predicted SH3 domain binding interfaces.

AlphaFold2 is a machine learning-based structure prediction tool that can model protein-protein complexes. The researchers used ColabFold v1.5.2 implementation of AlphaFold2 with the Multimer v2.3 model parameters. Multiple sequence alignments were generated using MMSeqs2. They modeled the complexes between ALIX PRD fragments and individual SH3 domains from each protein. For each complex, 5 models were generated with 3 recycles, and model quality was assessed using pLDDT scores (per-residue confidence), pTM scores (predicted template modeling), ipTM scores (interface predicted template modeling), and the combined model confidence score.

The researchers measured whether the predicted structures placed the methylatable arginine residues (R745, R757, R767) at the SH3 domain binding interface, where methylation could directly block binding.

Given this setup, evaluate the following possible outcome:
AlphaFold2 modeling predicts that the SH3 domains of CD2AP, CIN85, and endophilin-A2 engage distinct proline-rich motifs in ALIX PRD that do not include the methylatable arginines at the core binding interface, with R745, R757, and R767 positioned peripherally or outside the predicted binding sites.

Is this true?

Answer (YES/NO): NO